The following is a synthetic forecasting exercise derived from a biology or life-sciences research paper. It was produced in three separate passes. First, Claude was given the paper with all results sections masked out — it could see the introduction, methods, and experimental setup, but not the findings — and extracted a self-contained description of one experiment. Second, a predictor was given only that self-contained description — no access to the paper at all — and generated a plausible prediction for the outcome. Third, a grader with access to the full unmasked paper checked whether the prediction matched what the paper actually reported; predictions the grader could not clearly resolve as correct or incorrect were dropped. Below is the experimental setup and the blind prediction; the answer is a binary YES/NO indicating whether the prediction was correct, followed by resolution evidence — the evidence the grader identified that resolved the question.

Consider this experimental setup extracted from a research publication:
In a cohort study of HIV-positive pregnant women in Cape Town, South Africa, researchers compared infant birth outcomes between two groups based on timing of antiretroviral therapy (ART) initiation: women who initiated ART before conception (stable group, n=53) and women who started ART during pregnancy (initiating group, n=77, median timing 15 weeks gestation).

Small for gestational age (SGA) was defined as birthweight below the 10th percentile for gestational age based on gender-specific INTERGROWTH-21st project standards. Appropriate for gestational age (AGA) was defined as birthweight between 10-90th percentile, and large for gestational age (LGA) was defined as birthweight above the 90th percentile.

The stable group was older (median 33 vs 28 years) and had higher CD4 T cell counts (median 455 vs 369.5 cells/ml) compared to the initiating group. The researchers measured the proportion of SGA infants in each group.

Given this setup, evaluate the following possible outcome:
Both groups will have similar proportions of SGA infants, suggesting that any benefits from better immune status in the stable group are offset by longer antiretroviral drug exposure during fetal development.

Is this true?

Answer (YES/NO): NO